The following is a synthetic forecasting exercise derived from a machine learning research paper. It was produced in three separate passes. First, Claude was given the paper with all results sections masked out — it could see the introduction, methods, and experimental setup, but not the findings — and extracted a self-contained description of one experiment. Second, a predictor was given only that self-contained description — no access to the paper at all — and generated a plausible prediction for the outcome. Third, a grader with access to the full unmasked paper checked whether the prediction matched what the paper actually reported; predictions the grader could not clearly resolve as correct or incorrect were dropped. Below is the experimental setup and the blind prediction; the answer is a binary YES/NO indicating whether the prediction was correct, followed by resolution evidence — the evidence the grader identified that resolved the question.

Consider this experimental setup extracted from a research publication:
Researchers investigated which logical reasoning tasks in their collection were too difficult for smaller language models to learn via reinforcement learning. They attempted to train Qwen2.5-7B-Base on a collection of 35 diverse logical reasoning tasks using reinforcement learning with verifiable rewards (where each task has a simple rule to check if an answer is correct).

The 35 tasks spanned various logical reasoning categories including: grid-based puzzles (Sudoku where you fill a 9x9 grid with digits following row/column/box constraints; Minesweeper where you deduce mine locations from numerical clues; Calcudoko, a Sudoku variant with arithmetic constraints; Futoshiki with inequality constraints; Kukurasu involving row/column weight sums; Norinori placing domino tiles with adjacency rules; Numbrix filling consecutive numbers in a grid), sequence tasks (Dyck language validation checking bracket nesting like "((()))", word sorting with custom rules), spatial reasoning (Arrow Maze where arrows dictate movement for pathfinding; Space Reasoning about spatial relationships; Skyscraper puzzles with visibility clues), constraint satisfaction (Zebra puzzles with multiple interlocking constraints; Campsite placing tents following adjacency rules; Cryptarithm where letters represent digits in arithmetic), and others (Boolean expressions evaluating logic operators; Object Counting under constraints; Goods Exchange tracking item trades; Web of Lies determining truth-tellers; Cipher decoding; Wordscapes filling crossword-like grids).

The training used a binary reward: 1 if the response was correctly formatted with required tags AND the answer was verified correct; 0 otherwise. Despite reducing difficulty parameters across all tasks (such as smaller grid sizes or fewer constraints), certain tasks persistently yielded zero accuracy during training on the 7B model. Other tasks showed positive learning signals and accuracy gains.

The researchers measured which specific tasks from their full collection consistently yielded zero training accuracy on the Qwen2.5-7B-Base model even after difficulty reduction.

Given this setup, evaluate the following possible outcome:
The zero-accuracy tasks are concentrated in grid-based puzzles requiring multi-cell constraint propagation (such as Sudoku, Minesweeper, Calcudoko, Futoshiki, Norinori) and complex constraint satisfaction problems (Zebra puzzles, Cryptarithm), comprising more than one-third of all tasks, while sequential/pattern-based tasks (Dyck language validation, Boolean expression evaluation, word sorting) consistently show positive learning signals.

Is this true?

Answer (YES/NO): NO